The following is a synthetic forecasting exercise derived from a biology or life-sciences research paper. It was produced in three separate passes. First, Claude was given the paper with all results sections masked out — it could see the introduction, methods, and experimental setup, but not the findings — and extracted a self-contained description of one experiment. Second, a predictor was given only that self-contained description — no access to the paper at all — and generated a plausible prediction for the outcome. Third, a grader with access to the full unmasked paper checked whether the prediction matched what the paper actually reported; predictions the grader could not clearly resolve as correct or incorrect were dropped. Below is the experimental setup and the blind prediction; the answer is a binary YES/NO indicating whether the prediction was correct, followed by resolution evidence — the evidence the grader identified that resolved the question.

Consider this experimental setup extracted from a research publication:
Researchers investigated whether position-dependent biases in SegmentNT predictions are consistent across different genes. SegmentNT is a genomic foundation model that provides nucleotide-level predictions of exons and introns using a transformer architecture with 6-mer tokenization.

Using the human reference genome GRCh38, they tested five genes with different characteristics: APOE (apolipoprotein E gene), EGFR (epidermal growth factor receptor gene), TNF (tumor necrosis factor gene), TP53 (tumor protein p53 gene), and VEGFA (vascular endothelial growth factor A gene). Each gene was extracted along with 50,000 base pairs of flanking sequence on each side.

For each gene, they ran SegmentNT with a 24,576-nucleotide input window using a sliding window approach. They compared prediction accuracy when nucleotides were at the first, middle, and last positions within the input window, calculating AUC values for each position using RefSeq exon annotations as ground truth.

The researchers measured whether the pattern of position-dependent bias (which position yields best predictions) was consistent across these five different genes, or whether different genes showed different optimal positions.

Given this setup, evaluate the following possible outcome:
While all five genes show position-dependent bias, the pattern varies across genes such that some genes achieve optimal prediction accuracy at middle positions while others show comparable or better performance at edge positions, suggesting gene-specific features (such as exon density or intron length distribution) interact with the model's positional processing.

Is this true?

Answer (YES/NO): NO